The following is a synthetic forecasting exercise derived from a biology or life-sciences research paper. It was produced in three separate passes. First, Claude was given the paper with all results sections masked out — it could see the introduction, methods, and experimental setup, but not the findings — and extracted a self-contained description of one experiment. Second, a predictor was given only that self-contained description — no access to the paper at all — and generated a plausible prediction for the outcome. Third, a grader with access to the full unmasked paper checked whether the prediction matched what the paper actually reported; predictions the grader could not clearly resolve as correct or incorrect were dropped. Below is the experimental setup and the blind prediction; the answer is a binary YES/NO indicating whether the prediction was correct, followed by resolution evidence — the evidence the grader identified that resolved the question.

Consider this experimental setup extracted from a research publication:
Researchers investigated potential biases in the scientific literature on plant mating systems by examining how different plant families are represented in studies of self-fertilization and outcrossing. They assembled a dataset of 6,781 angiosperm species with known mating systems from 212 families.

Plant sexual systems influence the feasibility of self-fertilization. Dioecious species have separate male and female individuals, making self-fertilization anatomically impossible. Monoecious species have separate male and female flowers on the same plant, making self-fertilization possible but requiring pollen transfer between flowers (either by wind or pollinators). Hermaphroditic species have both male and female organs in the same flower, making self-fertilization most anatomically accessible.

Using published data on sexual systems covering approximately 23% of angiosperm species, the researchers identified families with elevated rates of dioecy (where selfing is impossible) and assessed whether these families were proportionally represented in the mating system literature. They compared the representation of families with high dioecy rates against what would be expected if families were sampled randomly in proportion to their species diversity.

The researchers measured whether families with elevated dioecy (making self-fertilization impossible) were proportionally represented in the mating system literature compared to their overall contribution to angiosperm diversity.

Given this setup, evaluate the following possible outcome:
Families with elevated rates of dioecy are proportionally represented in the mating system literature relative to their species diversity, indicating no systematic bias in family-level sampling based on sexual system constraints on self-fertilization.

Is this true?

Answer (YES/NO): NO